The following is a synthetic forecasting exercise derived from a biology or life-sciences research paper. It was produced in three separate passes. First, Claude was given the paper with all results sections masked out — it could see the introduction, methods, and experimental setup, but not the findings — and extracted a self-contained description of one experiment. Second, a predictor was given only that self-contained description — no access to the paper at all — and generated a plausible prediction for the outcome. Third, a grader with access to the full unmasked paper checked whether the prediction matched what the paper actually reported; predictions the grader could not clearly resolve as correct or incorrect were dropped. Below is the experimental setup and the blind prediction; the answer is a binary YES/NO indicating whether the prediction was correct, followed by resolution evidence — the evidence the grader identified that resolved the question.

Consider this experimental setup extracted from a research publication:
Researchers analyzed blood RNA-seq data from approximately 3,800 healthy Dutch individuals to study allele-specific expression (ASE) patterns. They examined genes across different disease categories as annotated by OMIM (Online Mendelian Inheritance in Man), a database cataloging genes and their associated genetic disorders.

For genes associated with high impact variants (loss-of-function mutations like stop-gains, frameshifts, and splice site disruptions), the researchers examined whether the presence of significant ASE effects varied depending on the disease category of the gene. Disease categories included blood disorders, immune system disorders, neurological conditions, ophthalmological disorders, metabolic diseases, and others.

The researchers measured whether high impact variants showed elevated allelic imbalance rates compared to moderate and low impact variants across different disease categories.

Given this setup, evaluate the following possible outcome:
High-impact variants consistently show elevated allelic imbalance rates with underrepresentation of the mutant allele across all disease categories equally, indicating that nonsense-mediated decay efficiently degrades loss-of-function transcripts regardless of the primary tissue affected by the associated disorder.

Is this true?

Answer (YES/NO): NO